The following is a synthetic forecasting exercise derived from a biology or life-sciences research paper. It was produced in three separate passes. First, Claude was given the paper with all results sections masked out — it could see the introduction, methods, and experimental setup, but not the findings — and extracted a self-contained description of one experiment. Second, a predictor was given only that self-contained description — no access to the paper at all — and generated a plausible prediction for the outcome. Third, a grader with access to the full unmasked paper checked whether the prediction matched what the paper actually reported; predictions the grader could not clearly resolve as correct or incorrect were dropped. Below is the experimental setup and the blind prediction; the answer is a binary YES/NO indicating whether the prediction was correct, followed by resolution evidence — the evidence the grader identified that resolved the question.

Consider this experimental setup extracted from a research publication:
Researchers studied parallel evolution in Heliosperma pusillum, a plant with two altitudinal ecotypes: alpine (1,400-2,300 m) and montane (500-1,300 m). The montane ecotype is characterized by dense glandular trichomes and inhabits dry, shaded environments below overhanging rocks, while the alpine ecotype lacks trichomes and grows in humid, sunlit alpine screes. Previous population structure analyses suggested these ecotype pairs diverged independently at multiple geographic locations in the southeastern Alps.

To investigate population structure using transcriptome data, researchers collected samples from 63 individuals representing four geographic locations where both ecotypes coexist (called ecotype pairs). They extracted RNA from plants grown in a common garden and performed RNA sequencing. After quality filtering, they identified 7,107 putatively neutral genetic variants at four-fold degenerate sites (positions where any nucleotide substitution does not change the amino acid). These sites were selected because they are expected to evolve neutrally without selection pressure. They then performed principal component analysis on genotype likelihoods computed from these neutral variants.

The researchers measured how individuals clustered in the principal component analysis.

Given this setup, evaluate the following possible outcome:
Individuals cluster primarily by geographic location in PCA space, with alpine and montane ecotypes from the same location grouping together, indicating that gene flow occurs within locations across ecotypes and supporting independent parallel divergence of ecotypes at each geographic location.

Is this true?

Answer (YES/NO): YES